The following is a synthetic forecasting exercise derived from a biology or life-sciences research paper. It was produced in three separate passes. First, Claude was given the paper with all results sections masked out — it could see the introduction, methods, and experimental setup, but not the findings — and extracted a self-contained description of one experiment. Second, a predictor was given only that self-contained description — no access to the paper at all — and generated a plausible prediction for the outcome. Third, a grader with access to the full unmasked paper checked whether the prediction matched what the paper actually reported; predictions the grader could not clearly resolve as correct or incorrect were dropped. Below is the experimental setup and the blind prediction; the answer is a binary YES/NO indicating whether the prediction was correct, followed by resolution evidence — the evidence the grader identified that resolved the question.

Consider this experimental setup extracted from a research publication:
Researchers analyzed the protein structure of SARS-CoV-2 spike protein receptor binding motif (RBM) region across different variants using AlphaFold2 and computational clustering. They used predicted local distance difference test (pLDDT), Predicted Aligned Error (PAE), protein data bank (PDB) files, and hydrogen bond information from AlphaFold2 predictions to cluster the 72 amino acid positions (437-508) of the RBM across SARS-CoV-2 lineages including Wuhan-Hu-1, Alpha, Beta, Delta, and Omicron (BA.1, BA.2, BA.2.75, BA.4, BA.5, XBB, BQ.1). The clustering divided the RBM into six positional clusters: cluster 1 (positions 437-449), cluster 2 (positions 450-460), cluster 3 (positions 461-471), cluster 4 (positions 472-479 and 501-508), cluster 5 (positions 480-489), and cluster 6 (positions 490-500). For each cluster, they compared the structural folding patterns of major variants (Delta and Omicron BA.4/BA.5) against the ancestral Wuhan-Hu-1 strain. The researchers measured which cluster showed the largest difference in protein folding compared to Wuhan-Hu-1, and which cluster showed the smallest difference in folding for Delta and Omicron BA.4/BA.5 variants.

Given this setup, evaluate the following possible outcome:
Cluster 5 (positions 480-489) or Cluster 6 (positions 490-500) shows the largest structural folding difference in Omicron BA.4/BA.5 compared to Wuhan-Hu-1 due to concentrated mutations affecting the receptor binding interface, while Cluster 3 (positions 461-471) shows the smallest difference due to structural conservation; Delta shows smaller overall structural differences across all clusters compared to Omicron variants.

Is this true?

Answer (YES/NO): NO